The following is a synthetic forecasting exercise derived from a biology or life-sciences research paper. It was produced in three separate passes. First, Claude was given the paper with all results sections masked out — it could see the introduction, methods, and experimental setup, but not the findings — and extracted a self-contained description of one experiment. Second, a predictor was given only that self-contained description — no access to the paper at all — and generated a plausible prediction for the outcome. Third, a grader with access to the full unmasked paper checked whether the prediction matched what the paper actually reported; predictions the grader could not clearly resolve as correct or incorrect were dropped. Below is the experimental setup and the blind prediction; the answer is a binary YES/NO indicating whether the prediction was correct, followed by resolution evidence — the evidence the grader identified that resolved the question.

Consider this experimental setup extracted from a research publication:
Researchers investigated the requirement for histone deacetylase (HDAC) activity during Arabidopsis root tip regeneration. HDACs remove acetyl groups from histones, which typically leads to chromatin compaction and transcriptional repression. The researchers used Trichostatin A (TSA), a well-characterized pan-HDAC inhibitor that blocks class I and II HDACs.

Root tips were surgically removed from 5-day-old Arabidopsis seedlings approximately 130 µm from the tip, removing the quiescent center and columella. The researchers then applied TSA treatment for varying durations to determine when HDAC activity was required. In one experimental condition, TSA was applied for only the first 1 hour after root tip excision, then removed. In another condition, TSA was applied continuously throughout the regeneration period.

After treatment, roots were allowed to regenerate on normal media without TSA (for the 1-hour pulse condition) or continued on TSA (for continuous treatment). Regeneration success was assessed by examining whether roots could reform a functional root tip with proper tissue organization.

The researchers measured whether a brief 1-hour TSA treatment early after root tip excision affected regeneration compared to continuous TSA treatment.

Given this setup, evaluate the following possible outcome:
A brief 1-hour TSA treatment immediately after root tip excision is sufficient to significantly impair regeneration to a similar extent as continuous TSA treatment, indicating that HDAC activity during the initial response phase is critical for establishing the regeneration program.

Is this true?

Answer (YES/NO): NO